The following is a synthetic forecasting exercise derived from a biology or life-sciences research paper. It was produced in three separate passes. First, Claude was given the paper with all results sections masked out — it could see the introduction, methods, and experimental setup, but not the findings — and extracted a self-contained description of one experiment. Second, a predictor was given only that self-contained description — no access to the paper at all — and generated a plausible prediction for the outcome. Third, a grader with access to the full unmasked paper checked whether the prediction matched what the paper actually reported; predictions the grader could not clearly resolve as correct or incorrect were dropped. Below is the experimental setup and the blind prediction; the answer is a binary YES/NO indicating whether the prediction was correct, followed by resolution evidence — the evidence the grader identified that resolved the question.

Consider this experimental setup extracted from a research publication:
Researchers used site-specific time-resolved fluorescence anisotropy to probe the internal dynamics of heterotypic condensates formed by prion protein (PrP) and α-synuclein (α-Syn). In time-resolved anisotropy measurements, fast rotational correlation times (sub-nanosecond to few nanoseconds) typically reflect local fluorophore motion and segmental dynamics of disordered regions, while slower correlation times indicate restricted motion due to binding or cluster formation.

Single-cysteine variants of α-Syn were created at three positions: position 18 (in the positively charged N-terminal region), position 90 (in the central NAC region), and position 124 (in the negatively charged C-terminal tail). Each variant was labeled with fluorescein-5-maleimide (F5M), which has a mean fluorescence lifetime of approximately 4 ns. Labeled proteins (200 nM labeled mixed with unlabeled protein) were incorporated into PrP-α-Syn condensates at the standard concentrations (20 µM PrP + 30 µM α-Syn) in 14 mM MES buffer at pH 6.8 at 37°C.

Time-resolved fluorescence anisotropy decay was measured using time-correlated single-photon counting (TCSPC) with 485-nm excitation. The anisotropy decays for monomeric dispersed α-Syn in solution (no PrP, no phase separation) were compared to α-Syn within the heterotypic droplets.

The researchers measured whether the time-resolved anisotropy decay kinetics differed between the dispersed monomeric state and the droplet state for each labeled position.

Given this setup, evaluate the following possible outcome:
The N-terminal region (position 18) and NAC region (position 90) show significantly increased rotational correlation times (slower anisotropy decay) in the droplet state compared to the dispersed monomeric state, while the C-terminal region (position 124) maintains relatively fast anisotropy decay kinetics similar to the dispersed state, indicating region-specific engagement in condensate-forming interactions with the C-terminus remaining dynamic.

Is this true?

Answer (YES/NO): NO